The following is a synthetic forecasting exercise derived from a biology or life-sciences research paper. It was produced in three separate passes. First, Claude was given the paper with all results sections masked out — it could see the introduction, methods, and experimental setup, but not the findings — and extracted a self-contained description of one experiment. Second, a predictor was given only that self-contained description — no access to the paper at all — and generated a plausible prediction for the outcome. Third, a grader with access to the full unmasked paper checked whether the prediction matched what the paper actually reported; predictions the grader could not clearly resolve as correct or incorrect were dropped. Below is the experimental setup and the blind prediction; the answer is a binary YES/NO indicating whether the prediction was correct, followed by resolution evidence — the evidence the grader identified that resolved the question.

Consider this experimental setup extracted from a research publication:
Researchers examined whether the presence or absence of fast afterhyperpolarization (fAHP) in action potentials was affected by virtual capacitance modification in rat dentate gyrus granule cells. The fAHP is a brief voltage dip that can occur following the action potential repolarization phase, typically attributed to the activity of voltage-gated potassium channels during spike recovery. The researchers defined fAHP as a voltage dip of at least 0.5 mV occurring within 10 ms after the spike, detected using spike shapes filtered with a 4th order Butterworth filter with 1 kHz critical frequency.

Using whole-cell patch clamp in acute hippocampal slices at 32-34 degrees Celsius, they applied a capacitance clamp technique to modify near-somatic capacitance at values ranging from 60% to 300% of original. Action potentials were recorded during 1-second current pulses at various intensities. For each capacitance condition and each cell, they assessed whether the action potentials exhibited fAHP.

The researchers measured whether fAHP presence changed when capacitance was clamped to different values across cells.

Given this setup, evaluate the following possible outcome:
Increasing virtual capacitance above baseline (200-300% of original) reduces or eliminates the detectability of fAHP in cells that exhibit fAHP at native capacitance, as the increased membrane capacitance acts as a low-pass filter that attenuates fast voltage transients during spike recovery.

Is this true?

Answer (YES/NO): NO